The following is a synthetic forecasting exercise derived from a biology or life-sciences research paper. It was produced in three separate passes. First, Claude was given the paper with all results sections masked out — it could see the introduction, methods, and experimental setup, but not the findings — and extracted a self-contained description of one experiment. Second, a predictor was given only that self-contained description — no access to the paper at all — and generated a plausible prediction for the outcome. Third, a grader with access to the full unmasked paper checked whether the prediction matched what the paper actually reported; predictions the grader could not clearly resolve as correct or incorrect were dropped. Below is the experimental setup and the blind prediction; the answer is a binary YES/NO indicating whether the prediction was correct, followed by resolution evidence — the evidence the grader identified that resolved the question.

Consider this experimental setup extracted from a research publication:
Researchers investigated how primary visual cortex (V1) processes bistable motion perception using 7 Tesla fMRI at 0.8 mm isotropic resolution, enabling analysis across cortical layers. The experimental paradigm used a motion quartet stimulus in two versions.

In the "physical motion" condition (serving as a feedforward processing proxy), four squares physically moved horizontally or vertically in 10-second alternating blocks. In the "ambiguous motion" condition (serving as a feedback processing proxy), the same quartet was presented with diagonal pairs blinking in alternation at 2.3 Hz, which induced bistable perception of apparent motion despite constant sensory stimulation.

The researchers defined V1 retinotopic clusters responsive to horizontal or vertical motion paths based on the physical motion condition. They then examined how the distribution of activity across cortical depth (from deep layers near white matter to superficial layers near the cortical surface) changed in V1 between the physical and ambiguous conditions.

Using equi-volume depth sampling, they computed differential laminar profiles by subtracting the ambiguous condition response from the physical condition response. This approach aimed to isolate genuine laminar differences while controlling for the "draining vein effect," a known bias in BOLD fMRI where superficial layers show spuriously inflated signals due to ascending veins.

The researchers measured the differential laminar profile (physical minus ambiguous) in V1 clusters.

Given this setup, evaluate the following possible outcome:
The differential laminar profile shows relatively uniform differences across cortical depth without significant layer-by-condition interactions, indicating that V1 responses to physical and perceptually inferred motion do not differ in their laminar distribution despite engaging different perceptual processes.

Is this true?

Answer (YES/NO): NO